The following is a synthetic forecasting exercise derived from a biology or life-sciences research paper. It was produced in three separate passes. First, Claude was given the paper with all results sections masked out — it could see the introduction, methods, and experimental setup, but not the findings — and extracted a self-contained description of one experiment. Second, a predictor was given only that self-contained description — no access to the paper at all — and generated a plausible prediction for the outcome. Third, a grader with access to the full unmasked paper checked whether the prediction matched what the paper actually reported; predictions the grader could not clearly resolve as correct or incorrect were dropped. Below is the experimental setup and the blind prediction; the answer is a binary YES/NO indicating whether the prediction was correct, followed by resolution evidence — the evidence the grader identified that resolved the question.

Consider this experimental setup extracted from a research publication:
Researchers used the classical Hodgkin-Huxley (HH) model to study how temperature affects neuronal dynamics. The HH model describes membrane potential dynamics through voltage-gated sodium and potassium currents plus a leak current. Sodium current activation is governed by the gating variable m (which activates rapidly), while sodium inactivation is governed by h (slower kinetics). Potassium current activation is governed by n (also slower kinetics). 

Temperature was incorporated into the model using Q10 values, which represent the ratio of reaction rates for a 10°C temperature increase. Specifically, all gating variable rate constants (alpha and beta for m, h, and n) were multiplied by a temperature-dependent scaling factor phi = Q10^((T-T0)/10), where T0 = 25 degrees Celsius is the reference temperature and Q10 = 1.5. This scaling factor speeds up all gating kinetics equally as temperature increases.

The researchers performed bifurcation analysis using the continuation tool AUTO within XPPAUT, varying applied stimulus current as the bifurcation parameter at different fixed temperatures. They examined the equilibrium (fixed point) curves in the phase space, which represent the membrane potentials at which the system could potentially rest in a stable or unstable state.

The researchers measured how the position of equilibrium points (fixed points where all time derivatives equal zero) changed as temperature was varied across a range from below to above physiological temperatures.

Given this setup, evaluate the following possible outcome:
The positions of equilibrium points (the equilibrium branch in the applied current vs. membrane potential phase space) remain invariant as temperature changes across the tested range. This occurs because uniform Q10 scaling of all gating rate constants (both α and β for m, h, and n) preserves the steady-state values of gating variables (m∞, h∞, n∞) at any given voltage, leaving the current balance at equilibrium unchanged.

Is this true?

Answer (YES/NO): YES